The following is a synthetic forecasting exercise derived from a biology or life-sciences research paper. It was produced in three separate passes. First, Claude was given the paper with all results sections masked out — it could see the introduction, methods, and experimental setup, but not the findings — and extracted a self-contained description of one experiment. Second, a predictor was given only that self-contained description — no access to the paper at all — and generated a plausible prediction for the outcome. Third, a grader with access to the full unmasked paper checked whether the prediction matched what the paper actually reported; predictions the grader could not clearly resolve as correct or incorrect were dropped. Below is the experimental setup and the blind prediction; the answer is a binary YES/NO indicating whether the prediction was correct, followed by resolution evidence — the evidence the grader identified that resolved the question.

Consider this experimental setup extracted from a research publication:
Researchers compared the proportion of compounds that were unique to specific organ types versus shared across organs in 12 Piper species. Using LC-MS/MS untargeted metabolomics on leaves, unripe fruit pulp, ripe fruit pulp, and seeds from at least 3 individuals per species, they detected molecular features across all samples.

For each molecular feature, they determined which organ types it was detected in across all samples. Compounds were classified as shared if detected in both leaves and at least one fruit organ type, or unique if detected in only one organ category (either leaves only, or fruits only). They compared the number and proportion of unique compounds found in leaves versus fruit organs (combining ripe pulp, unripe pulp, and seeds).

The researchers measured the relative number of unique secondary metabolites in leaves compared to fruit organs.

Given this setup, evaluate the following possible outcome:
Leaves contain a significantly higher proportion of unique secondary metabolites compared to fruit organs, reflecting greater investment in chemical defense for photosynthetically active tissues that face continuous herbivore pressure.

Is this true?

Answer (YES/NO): NO